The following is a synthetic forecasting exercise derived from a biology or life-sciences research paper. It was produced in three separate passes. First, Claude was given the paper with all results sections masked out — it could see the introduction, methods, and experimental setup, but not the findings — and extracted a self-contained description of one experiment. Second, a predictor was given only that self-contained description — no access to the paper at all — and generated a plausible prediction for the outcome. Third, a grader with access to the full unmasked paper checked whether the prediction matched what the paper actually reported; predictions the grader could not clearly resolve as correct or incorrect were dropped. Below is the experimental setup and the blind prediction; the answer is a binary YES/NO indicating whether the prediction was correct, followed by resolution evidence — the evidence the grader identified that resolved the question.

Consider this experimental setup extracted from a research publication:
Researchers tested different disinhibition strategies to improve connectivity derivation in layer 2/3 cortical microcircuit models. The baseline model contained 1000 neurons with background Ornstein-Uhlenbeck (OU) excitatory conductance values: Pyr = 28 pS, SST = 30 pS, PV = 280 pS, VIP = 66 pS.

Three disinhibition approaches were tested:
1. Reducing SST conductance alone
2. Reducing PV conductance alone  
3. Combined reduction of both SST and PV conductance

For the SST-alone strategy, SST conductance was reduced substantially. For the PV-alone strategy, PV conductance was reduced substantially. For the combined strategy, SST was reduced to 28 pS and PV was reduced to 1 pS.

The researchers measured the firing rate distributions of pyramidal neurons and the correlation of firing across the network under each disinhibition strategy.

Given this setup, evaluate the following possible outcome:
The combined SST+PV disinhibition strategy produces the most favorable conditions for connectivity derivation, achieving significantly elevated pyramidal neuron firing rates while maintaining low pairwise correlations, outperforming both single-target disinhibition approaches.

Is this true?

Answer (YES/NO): NO